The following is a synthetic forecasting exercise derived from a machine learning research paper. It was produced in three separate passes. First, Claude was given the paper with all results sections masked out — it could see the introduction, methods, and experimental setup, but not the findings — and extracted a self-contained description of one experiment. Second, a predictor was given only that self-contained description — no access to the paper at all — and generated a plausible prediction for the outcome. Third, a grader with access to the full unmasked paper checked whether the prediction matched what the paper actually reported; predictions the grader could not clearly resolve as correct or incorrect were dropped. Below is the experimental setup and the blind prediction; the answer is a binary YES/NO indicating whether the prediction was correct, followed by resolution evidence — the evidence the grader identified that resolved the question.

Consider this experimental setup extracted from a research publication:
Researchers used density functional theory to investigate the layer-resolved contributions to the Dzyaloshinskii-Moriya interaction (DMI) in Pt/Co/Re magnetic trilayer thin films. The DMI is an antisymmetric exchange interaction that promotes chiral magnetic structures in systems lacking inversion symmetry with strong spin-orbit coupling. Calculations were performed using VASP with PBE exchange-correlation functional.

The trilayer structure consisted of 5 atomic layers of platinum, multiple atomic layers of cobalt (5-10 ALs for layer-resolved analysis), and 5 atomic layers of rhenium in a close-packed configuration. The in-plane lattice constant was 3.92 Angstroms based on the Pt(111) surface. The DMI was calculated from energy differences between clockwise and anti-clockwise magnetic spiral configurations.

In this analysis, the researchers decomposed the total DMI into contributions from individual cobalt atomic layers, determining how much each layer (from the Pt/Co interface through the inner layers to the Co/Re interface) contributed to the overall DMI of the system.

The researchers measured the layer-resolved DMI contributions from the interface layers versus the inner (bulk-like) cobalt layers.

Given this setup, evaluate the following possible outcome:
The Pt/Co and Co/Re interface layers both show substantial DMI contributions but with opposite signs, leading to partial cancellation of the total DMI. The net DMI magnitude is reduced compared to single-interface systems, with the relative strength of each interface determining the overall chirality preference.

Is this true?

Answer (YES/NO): NO